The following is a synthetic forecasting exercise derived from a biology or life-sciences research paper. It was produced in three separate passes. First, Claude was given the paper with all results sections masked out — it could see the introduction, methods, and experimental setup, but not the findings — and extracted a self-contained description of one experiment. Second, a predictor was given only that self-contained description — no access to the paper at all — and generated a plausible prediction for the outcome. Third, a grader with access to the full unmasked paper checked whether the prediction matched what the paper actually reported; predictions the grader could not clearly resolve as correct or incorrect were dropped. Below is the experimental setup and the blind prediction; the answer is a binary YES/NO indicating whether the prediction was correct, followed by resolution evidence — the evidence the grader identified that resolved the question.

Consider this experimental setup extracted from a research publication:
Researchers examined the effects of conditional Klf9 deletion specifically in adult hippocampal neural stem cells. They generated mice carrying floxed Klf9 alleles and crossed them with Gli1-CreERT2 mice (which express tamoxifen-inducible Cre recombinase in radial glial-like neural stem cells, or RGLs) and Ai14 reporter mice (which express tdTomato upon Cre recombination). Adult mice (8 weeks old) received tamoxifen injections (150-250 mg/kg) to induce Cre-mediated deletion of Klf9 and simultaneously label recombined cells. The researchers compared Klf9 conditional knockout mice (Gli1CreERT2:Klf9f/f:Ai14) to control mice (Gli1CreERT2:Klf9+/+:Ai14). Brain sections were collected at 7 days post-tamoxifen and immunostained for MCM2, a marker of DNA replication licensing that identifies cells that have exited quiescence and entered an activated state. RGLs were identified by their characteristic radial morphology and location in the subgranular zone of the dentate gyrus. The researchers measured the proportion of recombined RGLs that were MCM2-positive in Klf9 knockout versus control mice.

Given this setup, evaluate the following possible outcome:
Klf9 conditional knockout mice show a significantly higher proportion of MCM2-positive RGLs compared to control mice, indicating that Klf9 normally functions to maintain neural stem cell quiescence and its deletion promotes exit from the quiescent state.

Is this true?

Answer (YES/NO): YES